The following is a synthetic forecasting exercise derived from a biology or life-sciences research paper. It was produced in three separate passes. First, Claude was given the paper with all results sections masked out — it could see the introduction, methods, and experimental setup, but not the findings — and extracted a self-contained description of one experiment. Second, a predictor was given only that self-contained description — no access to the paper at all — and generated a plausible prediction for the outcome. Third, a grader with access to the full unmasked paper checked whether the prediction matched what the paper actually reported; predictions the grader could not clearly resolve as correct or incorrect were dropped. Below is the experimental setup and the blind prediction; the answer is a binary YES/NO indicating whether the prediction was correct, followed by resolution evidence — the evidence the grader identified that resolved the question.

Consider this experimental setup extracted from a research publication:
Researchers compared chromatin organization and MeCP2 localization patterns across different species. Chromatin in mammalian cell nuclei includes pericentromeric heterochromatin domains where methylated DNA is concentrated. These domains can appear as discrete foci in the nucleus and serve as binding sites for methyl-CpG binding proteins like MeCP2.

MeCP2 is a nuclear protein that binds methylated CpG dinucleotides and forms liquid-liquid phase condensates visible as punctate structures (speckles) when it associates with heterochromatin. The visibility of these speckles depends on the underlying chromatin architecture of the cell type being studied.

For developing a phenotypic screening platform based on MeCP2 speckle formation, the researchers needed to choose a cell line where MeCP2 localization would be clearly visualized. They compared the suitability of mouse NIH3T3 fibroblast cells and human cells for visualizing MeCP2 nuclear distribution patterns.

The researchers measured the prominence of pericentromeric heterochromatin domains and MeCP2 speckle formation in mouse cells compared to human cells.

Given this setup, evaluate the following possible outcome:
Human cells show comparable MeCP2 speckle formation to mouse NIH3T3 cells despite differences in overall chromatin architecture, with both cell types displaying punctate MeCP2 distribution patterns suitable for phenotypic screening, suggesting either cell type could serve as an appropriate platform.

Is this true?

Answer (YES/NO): NO